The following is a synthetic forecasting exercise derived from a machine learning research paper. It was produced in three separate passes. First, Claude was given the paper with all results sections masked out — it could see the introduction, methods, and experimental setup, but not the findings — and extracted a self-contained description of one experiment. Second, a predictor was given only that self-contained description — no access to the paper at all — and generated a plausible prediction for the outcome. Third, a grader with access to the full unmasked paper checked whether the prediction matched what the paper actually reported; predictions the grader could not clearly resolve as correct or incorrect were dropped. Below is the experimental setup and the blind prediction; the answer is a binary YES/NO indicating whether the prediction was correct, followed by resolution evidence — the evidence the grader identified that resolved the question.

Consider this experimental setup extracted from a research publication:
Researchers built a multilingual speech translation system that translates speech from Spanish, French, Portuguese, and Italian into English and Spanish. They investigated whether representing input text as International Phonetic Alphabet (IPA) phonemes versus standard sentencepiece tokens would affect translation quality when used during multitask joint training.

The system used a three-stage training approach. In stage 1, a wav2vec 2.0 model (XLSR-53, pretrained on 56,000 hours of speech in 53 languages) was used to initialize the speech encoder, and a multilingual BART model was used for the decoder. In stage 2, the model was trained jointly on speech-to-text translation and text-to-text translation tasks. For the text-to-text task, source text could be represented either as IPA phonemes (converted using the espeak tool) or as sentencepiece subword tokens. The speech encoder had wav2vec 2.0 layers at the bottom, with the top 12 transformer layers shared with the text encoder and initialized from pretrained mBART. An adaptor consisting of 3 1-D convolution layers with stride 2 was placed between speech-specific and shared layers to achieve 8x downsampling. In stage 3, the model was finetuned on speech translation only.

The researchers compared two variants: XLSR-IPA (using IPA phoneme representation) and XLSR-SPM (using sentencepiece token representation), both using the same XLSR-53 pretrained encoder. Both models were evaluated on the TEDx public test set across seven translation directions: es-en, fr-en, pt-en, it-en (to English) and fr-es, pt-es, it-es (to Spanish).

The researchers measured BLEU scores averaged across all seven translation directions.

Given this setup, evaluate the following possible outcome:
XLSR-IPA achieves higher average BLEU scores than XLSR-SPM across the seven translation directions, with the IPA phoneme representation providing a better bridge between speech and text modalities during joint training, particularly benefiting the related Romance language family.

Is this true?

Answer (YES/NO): YES